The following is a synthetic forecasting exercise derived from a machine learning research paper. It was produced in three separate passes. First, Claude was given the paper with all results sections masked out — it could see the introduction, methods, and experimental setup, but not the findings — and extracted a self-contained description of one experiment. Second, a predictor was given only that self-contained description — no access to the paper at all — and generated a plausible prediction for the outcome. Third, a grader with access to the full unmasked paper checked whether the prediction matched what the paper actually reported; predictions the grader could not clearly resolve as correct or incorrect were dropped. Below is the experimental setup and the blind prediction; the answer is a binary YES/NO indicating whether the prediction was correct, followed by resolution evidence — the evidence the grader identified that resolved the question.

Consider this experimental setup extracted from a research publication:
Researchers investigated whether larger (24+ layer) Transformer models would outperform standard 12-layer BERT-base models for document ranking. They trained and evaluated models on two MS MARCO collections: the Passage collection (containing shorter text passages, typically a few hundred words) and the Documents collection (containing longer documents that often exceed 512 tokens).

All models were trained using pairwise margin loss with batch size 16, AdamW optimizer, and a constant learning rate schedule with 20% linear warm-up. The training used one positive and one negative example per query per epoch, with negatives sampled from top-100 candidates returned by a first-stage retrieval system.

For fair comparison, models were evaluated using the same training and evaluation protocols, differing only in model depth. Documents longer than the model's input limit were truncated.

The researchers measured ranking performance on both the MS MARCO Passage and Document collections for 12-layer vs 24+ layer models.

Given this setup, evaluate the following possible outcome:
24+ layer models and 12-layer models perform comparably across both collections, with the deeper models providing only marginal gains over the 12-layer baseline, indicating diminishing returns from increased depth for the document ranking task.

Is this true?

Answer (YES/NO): NO